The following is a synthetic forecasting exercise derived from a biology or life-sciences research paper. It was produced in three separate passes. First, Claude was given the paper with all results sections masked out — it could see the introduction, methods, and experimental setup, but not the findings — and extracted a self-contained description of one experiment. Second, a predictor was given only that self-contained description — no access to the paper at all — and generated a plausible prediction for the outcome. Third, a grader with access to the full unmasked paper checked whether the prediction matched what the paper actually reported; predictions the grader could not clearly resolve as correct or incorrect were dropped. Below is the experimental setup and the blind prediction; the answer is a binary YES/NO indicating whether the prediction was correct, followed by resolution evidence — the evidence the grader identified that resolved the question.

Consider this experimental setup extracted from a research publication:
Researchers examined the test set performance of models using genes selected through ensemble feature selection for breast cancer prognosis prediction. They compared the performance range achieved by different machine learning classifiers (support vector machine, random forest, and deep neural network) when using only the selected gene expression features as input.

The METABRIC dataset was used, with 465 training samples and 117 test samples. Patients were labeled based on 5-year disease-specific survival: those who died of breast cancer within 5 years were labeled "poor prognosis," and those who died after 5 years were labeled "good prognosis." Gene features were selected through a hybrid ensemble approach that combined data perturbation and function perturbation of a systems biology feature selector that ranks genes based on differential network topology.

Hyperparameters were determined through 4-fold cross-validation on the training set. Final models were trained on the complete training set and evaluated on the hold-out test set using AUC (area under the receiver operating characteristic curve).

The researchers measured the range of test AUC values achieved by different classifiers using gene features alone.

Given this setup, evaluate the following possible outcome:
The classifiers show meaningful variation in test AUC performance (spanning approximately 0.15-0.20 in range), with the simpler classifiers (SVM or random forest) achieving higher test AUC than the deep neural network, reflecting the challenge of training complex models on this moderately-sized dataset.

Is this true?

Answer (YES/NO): NO